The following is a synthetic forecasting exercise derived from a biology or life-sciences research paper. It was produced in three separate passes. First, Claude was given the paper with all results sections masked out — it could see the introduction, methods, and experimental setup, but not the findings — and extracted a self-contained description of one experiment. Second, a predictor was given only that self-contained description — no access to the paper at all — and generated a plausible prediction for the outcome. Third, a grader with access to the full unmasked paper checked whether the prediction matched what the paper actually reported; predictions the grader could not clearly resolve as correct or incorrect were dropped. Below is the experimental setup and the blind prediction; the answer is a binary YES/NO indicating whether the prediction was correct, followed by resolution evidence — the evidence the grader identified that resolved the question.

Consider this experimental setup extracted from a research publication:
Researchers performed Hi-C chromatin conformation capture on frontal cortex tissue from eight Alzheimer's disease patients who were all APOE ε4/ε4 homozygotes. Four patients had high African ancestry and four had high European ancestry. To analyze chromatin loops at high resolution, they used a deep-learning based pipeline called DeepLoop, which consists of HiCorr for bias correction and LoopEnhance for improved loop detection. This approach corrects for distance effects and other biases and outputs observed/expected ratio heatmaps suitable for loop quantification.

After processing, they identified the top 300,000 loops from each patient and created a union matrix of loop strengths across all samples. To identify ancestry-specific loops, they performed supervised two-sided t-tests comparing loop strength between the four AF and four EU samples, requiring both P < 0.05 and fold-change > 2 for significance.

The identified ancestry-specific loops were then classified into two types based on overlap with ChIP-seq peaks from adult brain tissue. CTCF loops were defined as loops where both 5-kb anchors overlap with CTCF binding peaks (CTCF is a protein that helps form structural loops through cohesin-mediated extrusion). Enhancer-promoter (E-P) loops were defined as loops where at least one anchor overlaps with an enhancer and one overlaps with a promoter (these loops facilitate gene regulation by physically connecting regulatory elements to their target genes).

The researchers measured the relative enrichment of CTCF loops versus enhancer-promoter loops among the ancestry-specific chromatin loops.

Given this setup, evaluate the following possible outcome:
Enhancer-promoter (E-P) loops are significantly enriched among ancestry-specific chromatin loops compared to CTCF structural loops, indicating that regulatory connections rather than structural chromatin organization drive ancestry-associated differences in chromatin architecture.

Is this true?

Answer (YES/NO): NO